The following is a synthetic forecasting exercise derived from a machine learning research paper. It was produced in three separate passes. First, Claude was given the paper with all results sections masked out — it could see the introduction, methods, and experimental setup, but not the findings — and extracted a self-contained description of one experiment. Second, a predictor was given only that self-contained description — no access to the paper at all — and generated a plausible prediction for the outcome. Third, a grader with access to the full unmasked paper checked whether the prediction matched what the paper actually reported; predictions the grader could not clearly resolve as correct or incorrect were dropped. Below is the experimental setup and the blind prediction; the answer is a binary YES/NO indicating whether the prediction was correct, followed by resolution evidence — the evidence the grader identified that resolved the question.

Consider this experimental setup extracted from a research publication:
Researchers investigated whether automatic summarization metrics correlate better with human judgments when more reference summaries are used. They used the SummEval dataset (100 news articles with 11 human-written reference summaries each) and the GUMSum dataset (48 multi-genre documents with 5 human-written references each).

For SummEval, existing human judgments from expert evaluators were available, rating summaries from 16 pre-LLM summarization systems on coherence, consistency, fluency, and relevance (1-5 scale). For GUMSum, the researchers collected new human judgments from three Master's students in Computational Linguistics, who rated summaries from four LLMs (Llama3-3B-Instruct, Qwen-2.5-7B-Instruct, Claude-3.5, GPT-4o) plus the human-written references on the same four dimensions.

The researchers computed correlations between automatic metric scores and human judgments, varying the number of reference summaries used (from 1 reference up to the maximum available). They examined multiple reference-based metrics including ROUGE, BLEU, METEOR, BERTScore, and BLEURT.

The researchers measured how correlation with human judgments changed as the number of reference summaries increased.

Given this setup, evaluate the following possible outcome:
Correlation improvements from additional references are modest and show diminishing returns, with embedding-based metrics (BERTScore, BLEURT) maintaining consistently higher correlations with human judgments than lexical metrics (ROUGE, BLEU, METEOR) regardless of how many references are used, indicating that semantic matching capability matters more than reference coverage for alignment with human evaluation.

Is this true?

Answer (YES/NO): NO